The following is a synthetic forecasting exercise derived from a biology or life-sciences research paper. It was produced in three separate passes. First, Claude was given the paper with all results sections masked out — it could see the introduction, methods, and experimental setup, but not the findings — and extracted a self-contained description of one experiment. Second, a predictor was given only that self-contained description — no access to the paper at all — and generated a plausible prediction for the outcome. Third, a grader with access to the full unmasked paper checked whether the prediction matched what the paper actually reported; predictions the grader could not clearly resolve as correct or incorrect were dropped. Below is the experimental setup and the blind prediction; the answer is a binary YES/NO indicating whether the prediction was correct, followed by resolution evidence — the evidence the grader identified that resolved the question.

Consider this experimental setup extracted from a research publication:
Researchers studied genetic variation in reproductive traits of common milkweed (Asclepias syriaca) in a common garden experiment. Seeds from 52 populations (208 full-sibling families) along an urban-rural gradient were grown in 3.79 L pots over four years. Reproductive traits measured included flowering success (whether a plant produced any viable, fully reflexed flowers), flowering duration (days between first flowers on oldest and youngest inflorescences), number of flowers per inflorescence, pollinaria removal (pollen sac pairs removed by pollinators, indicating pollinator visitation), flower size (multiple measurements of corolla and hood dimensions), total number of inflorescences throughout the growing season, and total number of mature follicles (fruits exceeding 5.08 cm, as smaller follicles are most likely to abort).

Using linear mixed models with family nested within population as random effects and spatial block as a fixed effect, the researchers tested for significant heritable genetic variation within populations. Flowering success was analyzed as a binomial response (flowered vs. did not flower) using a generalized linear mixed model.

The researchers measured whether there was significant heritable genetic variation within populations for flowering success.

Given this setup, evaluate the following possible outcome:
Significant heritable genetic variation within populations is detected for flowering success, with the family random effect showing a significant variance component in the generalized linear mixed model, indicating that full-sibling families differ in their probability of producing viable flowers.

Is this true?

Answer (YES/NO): NO